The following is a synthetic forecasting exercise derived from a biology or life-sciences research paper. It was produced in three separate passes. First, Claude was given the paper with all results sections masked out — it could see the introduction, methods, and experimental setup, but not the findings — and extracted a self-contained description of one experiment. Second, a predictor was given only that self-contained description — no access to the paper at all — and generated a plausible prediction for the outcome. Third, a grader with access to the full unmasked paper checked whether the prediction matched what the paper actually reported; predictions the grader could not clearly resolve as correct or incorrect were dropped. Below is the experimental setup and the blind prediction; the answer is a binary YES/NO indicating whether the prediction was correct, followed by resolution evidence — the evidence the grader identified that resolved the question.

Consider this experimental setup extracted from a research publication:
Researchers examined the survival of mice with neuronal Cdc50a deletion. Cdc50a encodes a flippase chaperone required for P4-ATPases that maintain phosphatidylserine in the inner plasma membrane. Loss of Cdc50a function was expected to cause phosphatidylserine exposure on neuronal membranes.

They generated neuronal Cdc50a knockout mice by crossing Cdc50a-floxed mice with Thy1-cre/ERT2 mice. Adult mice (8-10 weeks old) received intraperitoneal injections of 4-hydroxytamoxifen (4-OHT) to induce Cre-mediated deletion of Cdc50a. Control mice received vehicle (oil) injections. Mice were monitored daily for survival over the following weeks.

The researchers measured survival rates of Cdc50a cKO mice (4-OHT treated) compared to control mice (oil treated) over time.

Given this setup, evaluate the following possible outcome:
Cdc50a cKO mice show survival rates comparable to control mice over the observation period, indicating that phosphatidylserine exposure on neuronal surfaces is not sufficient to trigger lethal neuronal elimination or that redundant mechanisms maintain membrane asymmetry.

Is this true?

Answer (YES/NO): NO